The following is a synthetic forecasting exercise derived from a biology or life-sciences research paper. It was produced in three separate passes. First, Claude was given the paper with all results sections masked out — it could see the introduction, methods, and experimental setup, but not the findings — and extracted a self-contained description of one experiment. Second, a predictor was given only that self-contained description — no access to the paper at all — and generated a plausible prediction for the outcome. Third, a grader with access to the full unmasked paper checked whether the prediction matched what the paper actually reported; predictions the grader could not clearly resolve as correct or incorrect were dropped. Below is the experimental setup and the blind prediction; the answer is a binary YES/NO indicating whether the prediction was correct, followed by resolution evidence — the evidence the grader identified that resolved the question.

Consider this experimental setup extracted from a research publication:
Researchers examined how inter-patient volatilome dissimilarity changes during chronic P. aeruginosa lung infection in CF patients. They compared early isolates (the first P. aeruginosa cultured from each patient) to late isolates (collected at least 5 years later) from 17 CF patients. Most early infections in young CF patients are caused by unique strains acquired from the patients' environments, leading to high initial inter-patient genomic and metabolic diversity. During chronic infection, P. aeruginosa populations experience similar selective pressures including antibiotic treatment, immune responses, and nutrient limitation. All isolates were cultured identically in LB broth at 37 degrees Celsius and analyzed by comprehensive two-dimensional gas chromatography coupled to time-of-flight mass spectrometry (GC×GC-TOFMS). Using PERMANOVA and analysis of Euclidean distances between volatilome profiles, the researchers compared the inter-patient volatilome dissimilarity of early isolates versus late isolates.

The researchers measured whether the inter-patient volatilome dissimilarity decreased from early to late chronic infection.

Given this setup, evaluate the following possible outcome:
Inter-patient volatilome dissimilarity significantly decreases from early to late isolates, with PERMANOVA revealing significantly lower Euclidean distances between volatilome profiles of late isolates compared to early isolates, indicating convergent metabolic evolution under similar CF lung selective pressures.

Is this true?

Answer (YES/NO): NO